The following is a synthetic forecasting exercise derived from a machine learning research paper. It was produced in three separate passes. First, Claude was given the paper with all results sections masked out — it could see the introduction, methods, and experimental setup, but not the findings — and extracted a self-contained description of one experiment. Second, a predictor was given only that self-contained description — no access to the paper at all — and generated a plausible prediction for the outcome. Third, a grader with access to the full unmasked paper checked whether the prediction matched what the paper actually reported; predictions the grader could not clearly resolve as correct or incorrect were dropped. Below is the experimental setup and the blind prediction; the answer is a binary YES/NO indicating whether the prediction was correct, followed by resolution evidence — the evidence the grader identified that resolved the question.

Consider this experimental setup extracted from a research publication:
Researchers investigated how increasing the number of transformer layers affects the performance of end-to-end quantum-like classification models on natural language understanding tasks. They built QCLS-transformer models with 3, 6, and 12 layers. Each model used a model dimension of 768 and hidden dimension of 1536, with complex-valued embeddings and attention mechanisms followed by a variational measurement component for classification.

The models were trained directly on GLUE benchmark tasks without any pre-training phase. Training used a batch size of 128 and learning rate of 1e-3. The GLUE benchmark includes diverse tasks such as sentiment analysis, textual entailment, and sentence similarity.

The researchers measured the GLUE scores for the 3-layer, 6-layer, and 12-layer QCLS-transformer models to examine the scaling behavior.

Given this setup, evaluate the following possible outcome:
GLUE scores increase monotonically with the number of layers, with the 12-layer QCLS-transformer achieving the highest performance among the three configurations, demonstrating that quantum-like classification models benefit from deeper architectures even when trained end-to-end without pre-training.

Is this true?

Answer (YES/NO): YES